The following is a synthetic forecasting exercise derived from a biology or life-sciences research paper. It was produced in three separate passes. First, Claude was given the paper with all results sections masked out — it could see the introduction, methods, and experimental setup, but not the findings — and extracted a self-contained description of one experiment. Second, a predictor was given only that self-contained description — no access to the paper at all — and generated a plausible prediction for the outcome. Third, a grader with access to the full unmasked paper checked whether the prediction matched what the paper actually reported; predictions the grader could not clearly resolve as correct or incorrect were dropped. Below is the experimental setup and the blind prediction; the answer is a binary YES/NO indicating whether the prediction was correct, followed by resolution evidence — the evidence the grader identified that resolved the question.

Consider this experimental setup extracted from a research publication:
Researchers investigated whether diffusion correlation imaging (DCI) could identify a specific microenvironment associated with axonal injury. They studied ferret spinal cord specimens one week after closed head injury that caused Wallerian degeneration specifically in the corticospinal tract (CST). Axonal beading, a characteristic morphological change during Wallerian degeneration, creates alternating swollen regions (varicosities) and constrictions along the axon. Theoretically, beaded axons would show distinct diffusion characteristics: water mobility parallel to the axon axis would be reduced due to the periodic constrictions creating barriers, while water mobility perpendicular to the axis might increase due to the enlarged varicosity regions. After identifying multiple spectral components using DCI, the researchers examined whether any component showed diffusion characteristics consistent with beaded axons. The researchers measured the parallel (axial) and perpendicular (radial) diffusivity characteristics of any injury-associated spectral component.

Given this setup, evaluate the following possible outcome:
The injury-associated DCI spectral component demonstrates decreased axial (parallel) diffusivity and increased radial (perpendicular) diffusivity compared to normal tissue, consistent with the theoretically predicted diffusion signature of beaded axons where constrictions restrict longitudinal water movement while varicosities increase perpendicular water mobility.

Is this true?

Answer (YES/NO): YES